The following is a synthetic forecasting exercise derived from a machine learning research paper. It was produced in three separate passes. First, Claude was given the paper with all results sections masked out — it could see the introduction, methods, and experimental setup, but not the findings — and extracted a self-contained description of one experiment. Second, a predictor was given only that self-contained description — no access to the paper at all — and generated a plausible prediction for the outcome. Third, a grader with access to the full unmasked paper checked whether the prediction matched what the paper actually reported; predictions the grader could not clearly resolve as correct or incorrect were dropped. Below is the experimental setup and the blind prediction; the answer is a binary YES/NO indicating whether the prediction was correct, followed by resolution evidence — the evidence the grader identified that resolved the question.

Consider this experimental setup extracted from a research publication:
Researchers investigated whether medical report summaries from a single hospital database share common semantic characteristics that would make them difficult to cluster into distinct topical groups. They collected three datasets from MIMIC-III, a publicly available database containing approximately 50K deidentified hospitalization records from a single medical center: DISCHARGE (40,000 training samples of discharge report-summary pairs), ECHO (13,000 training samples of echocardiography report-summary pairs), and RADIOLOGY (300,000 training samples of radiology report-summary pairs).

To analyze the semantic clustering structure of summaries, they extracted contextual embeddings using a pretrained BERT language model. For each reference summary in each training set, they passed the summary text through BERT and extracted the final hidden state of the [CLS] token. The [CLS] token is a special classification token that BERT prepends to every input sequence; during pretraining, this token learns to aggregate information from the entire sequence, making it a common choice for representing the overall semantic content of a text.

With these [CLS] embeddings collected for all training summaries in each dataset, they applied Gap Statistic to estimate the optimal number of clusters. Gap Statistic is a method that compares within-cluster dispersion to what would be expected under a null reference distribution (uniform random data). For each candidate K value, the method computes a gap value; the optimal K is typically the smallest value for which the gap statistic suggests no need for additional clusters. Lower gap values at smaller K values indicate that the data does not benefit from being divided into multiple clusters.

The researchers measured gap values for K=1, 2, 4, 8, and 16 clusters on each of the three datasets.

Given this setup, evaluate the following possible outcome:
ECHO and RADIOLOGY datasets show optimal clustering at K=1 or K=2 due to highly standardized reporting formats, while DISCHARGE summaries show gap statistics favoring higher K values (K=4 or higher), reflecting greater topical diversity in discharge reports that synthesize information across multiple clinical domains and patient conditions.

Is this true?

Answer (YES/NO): NO